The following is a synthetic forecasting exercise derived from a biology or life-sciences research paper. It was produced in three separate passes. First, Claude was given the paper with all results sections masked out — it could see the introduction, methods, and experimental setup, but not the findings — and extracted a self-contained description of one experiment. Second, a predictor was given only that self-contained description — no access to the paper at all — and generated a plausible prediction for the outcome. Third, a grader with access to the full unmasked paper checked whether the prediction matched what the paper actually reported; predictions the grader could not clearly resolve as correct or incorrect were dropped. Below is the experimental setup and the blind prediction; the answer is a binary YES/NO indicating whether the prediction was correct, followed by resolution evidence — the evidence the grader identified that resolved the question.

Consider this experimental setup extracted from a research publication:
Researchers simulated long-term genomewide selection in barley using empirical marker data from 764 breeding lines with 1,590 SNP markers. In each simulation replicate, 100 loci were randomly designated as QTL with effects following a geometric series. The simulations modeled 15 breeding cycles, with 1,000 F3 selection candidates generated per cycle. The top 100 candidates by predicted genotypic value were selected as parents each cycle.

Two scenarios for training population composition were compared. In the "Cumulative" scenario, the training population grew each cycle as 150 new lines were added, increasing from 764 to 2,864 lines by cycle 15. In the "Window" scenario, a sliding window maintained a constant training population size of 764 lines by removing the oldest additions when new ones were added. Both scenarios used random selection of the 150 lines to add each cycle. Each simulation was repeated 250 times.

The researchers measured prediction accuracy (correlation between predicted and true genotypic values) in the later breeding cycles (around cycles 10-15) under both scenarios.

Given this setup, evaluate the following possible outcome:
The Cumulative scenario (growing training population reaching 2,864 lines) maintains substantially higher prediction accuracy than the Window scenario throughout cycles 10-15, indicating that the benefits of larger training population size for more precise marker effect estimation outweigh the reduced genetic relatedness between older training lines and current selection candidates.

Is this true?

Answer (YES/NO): NO